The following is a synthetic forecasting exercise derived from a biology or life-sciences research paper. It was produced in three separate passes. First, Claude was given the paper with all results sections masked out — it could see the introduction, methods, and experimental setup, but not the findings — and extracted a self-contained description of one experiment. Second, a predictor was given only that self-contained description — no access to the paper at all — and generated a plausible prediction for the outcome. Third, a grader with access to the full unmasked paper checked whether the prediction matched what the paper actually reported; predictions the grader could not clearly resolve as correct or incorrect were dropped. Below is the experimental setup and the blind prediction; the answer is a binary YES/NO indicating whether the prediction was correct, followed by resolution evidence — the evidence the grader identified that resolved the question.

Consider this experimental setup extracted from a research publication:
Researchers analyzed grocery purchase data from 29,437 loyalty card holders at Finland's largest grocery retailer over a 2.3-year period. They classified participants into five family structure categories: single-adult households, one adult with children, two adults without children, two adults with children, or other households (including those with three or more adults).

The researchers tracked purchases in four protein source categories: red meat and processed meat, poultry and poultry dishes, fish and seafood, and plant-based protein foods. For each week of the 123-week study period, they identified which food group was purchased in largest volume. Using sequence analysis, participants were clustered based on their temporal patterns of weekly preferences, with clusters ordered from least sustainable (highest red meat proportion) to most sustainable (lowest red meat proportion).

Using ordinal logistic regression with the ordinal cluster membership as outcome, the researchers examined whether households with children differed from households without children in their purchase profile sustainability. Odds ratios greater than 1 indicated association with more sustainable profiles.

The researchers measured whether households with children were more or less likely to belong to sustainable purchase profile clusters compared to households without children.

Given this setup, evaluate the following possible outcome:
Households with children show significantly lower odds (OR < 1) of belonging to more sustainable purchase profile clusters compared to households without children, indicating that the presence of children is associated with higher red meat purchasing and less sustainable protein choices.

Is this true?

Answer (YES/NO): YES